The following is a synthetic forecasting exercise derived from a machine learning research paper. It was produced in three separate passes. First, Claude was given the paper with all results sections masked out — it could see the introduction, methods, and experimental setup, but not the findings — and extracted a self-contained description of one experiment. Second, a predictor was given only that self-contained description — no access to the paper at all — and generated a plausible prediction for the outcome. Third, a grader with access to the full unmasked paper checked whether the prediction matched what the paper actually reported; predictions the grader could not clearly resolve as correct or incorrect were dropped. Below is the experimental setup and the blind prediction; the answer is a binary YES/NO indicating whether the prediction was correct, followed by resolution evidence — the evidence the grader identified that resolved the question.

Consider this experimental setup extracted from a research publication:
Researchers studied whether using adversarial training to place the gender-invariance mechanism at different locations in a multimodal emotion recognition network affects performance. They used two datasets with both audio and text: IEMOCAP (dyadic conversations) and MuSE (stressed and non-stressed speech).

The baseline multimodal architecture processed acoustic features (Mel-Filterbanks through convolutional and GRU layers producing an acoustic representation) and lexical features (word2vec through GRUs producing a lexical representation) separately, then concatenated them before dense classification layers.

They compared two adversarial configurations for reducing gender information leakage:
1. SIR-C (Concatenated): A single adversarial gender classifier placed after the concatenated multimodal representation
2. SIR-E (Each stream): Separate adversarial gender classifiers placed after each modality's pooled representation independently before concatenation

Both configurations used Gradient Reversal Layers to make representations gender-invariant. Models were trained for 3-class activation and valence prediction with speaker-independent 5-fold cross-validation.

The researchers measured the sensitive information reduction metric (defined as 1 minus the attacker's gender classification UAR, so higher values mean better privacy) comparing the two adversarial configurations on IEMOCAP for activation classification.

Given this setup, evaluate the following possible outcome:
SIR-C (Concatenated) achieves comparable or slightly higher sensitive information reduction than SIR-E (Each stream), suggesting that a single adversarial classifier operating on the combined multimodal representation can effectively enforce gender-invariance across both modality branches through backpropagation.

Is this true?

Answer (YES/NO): NO